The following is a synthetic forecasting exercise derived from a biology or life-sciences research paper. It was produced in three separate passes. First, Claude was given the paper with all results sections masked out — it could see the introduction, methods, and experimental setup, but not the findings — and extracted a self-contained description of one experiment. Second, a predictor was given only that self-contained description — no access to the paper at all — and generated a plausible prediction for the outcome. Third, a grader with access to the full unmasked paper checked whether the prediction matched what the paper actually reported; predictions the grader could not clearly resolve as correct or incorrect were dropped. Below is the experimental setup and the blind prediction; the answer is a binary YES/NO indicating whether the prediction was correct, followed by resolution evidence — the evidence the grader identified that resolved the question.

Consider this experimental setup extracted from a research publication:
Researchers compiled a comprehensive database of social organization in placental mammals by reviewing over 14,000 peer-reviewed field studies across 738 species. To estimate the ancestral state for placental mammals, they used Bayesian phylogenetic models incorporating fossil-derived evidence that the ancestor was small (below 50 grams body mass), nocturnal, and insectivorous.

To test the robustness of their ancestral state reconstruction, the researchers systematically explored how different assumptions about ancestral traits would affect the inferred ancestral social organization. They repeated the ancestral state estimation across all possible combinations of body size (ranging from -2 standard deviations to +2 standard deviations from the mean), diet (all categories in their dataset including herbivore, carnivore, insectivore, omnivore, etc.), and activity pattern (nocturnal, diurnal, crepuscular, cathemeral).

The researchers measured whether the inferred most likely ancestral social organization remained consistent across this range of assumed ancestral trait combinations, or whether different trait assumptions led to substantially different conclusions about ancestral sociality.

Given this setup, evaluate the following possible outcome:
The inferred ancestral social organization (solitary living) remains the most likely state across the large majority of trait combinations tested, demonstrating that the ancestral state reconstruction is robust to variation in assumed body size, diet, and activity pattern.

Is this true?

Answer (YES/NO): NO